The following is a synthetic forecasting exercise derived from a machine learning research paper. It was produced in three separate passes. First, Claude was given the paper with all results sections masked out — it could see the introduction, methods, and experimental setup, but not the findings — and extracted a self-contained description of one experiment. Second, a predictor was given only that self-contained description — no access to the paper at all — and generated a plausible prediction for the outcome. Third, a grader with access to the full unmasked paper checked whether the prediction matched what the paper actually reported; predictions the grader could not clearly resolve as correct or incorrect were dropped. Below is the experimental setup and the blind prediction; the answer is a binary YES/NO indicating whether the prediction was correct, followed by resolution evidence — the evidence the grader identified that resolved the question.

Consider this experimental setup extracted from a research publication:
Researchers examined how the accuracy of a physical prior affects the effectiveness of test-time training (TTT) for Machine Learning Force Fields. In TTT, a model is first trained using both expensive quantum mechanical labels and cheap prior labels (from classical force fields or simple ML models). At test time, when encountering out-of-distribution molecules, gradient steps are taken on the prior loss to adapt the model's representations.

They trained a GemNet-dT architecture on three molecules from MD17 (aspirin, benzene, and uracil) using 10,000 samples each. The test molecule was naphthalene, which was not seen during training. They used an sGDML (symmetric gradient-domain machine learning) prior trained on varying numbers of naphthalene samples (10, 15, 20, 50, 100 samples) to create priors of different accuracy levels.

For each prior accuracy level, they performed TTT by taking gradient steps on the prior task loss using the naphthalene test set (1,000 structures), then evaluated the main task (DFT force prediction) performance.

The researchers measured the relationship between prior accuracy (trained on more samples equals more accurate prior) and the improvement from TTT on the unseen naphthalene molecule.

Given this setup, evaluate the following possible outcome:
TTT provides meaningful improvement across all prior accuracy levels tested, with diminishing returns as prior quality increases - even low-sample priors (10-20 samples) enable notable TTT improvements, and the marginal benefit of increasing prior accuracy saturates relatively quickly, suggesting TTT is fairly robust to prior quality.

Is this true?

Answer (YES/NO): NO